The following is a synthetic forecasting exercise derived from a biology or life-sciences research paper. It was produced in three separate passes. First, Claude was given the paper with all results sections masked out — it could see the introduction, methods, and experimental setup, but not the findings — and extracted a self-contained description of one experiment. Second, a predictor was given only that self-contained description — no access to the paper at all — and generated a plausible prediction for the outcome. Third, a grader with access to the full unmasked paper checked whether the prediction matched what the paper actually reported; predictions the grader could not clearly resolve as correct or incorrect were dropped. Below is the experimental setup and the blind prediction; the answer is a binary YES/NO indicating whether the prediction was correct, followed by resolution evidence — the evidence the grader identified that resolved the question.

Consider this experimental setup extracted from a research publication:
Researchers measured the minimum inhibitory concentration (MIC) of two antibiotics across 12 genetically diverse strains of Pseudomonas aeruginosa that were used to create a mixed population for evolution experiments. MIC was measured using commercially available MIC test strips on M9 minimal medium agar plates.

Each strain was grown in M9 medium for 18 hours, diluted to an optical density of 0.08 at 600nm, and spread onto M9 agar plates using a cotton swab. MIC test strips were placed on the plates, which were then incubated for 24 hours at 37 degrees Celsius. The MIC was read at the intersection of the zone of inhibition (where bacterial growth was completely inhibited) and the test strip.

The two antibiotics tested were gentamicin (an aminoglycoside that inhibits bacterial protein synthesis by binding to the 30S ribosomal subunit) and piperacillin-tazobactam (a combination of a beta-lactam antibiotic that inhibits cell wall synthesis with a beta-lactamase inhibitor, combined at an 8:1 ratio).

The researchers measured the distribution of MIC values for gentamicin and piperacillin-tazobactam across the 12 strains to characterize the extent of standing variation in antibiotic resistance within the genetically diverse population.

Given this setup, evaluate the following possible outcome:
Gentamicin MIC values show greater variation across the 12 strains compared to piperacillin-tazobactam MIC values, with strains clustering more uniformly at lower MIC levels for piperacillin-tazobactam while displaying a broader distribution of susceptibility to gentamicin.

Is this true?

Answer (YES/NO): NO